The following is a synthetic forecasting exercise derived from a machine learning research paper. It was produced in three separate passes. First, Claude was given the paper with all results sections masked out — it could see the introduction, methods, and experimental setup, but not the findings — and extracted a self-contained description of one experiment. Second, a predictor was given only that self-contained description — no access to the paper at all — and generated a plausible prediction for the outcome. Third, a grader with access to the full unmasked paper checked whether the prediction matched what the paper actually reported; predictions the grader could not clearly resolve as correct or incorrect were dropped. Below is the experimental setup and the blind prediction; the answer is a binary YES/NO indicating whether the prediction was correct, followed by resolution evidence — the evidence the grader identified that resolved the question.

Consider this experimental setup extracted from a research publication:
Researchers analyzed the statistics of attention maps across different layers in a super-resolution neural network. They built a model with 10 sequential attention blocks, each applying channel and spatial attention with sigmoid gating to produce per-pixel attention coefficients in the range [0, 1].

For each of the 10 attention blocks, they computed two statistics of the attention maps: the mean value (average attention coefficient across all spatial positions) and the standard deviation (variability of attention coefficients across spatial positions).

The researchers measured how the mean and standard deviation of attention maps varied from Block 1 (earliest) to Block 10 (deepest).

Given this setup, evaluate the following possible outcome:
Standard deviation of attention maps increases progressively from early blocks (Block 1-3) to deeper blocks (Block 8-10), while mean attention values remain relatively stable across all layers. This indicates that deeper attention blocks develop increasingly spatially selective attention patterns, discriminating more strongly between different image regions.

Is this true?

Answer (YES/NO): NO